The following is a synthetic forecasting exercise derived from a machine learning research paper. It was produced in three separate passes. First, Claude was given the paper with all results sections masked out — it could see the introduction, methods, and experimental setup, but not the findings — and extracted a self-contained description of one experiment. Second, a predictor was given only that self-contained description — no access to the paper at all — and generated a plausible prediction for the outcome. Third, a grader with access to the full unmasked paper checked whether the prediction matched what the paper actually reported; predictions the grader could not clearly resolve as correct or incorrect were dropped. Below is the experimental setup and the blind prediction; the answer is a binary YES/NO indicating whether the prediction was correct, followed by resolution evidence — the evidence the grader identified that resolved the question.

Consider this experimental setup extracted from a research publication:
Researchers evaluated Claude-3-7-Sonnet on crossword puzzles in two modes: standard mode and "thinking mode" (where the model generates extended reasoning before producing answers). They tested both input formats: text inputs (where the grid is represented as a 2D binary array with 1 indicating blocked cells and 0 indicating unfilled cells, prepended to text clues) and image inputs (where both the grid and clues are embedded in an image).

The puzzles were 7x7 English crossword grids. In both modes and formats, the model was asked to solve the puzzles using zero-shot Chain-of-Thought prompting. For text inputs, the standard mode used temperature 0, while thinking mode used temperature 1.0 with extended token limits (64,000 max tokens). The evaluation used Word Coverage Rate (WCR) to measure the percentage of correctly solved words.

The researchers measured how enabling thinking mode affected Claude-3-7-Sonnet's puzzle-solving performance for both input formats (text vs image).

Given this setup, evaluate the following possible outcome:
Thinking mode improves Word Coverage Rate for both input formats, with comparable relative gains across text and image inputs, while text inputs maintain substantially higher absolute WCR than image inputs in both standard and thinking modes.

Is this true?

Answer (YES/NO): NO